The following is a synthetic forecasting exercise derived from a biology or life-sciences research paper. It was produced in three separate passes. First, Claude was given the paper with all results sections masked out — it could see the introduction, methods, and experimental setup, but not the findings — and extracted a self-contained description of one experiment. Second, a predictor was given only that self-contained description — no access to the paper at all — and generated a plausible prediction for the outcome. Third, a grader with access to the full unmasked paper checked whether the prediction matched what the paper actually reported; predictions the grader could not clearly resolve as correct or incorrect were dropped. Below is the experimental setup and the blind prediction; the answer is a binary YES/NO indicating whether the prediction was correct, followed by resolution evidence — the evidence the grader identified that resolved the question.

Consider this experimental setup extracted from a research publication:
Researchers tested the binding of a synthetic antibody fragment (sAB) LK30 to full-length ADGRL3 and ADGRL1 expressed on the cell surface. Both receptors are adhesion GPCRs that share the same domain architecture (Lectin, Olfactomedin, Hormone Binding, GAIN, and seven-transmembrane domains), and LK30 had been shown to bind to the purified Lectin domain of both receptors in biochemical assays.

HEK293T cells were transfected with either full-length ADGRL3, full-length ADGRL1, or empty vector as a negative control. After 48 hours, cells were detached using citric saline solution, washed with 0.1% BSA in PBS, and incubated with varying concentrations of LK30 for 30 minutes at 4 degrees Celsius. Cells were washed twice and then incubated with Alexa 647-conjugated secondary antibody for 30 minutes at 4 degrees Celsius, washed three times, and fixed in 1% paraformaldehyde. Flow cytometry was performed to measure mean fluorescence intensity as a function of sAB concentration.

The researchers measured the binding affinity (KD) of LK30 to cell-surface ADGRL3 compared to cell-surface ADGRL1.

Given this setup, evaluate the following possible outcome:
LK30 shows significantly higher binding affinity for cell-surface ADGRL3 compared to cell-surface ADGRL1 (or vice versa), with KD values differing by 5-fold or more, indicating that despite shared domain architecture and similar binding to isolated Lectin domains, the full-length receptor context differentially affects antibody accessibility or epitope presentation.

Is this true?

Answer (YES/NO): NO